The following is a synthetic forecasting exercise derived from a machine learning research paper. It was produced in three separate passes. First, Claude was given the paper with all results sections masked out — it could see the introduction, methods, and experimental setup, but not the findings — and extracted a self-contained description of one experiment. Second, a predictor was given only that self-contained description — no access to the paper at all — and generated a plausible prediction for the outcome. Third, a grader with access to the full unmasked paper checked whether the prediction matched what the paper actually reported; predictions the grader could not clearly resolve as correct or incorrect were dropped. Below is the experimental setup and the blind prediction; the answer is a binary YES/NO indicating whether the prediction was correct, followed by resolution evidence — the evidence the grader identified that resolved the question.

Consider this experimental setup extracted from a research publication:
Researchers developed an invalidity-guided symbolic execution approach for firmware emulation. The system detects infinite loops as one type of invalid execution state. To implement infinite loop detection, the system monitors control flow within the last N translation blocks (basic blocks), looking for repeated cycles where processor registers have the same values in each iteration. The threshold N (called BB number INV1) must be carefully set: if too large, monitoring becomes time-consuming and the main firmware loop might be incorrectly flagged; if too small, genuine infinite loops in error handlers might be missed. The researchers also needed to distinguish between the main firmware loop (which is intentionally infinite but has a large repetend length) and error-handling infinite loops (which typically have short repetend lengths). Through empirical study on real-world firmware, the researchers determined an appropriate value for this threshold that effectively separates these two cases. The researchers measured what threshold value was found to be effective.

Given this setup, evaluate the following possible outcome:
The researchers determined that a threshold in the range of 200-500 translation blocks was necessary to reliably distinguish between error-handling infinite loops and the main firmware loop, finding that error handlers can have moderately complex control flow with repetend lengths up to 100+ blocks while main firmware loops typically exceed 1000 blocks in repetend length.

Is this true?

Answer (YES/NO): NO